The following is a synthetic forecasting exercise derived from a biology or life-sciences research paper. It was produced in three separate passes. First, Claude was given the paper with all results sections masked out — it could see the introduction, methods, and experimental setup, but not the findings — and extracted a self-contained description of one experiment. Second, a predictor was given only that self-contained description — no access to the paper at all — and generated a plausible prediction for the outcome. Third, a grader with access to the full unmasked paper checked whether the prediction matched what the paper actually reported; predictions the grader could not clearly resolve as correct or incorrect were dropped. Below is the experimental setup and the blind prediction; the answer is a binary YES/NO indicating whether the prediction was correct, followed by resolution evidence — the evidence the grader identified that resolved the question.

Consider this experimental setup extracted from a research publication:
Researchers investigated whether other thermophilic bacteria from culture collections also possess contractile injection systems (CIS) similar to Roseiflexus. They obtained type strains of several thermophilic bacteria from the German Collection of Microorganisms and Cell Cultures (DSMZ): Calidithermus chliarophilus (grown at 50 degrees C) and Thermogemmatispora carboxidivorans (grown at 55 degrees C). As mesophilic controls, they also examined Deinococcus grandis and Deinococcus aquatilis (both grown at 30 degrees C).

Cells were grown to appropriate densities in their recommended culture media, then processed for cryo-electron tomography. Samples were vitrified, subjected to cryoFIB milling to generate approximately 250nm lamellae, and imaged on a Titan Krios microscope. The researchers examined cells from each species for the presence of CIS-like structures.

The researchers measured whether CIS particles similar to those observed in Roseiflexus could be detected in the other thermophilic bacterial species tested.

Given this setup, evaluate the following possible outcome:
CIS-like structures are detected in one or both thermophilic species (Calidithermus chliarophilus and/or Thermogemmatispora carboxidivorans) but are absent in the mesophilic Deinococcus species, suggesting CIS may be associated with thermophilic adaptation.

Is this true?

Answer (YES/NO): NO